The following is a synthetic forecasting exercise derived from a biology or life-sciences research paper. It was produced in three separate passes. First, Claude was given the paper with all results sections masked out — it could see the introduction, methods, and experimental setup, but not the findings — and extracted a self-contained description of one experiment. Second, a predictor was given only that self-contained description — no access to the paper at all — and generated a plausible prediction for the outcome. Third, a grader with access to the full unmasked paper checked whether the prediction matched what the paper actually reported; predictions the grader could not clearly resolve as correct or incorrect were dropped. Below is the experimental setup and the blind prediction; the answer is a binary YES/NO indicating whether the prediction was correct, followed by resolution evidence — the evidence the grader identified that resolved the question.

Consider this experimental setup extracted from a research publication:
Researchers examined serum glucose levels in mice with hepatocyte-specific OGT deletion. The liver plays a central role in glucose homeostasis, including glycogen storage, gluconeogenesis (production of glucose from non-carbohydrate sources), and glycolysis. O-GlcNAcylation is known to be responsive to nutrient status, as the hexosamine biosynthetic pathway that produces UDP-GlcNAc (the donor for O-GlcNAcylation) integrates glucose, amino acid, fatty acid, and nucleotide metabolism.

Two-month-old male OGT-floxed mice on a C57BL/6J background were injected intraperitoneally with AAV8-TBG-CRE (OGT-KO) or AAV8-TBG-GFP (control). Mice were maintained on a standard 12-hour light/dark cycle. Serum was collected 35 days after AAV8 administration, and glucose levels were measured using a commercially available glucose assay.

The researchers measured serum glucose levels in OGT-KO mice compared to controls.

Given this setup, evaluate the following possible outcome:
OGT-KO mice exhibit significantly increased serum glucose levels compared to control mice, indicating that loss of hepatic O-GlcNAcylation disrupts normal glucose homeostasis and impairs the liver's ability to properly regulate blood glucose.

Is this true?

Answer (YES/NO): NO